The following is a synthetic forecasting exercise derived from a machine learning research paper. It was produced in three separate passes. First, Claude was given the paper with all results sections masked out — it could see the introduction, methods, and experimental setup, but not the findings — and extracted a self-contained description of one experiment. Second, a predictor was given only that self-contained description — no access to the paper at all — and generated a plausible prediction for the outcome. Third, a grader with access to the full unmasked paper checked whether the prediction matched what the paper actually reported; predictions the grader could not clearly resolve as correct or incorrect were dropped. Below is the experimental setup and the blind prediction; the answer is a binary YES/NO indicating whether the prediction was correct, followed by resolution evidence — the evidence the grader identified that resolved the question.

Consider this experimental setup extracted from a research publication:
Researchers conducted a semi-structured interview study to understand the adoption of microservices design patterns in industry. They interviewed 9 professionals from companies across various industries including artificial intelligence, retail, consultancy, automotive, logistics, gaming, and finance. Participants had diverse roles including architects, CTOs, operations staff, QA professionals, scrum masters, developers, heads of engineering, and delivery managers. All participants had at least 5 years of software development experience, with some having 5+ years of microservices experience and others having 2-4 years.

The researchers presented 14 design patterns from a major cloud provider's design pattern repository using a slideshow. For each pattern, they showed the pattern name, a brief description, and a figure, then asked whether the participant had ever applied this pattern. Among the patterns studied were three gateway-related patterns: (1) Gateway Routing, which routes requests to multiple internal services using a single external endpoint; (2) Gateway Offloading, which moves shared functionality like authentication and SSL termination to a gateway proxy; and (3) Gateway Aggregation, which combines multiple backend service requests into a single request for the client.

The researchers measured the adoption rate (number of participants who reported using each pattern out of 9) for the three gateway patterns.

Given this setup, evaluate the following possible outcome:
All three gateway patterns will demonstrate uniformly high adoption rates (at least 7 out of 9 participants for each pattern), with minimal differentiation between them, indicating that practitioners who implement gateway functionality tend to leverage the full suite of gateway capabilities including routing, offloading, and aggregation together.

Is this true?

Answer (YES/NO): NO